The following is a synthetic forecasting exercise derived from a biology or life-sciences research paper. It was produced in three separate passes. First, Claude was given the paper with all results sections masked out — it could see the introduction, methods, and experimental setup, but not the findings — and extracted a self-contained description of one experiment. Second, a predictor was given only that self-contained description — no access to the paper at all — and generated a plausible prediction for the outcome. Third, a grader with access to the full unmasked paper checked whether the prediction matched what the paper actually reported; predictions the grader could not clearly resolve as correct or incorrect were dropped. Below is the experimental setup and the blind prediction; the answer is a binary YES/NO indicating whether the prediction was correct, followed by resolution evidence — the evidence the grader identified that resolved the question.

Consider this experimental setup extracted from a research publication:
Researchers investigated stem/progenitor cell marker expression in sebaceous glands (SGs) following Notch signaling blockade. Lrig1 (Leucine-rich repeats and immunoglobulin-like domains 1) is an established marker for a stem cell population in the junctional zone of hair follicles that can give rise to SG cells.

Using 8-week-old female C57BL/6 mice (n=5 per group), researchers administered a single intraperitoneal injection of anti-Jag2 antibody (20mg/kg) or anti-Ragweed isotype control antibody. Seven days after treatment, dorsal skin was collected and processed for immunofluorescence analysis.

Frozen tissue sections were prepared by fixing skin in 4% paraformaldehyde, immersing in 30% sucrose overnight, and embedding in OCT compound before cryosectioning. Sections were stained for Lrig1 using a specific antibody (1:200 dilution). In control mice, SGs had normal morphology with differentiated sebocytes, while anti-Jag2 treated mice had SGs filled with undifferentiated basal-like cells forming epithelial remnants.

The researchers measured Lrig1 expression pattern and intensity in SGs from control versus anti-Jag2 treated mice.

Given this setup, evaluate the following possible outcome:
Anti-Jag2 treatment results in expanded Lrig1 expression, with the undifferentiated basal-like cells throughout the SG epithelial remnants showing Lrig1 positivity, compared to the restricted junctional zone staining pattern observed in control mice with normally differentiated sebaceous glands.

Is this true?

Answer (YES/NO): YES